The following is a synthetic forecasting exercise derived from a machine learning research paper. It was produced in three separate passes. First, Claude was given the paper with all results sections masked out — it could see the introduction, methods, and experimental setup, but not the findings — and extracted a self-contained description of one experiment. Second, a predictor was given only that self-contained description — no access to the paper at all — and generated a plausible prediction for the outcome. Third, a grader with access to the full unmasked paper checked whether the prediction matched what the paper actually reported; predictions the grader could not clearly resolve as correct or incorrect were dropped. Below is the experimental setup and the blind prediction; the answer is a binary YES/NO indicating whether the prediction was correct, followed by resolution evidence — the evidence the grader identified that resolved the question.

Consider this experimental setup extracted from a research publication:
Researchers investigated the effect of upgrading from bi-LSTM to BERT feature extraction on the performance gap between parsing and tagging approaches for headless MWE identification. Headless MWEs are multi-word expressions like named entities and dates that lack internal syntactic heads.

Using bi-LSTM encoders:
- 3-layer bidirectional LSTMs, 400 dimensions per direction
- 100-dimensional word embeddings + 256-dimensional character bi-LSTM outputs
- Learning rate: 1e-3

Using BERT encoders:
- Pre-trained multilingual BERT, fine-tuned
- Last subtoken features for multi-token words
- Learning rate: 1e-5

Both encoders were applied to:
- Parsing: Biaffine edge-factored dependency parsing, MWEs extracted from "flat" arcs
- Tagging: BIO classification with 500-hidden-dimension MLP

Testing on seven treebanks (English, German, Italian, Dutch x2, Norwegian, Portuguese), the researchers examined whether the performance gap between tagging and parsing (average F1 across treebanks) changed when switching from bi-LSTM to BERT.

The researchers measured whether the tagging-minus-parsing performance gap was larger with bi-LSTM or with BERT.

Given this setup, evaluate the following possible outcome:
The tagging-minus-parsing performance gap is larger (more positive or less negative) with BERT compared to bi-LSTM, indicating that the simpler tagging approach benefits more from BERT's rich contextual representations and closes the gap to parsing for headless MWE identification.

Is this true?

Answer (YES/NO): NO